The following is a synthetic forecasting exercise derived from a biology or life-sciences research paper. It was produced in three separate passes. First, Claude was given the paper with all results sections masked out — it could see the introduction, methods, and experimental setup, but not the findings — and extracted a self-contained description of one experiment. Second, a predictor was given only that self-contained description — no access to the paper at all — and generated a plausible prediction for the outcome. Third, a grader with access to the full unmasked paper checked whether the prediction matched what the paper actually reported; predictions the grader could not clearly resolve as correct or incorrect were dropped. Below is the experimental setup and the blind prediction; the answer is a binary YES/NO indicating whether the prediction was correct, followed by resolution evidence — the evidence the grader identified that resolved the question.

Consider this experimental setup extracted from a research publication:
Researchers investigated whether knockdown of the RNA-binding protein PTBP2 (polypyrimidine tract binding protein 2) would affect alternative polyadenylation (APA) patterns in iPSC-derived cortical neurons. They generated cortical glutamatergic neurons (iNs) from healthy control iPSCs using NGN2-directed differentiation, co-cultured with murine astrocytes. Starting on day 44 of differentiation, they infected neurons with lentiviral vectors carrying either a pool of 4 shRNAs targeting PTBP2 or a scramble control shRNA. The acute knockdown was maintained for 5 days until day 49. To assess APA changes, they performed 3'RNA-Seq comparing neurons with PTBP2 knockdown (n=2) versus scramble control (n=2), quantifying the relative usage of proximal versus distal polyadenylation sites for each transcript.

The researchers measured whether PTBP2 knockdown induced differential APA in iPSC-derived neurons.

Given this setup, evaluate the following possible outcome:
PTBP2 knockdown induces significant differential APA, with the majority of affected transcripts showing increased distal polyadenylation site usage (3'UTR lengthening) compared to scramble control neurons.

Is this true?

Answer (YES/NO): NO